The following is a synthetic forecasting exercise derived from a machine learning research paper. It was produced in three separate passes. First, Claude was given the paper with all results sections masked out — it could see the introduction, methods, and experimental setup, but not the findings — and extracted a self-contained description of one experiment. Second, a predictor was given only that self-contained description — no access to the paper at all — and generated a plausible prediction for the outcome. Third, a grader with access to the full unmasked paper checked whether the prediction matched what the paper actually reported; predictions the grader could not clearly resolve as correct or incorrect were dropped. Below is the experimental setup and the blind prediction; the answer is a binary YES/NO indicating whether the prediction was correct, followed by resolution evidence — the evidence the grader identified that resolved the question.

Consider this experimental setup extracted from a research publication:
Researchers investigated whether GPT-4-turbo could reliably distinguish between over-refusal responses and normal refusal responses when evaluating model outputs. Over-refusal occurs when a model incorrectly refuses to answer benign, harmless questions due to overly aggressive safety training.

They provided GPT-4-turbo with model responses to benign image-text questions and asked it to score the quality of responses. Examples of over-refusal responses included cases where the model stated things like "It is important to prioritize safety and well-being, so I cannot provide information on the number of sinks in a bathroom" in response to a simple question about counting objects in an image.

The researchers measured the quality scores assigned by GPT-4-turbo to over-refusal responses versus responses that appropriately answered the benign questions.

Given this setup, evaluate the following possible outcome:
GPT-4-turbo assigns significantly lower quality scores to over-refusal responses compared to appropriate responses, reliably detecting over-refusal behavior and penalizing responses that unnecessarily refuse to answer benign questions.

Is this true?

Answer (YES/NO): YES